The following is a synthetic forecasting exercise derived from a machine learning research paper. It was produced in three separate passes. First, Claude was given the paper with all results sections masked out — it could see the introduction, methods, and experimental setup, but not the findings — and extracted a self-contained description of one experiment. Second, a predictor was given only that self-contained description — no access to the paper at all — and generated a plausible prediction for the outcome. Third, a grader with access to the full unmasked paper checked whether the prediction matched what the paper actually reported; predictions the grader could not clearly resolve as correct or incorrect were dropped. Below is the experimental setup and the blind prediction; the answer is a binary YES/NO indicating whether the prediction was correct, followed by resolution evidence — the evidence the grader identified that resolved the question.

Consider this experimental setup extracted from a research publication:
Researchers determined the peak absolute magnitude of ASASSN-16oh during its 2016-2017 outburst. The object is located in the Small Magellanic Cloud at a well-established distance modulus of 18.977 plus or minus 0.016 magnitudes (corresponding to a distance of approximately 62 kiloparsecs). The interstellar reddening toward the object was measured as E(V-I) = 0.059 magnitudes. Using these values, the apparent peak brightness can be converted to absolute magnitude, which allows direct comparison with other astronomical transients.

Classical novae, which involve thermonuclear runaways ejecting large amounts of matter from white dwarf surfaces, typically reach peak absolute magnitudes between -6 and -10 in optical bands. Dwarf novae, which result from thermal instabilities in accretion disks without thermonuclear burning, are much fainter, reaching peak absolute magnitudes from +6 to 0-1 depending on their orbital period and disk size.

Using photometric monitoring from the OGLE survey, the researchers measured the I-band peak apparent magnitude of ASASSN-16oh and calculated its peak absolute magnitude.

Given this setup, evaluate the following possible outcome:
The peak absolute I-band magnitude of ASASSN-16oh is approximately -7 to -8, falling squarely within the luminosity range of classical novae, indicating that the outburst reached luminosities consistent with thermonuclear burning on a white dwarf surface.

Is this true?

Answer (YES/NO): NO